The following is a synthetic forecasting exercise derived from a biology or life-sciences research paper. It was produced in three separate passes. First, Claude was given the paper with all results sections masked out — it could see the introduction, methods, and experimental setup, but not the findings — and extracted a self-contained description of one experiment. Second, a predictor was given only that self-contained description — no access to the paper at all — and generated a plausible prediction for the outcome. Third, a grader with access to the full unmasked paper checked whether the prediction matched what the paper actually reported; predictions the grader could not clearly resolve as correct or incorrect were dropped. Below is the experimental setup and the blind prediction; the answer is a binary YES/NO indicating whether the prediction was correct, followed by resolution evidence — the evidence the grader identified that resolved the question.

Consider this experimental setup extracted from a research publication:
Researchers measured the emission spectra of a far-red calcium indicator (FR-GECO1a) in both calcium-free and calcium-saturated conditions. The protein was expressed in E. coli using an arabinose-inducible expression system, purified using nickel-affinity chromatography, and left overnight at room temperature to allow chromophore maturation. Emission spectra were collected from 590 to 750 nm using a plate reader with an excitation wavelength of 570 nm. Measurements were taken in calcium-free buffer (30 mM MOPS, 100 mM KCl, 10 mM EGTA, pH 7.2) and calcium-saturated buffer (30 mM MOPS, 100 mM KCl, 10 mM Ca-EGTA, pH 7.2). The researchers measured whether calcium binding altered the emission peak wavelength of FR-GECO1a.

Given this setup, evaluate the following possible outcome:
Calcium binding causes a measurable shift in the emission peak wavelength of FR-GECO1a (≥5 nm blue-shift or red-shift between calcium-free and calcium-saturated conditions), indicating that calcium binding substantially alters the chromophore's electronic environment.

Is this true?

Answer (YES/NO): NO